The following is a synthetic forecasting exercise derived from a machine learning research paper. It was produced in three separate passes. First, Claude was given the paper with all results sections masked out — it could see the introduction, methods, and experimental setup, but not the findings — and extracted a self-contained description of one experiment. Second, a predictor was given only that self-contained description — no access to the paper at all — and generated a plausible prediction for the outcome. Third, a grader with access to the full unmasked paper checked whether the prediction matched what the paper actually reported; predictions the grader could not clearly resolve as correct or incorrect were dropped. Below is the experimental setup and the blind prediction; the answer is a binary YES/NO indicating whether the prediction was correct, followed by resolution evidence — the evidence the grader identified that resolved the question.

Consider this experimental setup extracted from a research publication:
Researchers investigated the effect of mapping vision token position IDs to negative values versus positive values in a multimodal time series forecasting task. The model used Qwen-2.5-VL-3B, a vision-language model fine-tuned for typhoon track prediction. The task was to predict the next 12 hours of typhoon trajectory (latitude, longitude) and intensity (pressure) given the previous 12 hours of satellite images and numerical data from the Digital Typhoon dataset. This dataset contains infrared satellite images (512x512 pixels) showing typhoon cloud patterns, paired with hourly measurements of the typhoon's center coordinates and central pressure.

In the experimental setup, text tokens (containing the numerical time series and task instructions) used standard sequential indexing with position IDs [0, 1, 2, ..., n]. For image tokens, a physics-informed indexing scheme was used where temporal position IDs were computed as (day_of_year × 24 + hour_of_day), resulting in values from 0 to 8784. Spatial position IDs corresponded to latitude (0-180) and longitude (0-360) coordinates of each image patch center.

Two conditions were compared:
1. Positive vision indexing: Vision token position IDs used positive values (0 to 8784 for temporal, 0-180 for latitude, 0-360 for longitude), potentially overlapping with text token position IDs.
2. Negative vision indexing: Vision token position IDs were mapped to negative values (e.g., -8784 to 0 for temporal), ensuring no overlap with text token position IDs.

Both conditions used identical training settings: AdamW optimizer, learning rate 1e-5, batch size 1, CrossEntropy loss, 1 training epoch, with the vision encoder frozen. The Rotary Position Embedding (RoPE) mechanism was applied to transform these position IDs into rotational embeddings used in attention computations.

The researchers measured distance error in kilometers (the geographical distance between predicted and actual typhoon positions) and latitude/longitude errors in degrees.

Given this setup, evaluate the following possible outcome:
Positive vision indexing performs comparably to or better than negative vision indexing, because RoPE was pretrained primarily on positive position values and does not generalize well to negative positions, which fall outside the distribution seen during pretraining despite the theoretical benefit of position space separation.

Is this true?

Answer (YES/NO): NO